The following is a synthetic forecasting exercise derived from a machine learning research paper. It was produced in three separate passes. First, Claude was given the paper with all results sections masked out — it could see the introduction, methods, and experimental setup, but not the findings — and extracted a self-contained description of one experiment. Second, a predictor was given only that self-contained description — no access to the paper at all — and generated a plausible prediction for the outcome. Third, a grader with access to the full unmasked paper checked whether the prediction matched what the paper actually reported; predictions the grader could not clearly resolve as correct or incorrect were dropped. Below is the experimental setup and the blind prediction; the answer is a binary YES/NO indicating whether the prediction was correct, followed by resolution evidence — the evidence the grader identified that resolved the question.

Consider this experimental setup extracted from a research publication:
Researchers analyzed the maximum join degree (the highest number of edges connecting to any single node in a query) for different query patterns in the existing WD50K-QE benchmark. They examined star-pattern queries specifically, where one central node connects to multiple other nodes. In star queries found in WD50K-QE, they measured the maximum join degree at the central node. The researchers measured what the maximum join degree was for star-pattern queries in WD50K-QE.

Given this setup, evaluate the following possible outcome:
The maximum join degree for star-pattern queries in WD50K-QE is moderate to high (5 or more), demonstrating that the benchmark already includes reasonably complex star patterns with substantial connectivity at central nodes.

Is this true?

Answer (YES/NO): NO